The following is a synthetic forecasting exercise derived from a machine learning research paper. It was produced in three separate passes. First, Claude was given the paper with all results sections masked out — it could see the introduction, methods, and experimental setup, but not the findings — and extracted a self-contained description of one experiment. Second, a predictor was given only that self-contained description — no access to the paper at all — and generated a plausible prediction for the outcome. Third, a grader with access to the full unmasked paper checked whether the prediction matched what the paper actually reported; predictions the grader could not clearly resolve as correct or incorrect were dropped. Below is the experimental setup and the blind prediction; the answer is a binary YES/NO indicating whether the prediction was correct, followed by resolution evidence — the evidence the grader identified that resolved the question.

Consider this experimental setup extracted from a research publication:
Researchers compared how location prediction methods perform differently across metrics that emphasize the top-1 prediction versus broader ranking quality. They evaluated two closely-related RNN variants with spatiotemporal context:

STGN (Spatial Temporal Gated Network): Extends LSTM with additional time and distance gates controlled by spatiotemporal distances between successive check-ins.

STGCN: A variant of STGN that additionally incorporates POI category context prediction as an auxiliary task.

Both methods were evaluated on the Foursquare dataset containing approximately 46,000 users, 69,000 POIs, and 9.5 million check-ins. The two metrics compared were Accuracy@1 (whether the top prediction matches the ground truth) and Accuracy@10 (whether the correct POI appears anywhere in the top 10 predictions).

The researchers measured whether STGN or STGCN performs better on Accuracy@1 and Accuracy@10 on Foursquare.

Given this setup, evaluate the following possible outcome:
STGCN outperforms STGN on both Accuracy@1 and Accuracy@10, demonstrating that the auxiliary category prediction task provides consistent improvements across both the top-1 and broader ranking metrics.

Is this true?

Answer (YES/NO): NO